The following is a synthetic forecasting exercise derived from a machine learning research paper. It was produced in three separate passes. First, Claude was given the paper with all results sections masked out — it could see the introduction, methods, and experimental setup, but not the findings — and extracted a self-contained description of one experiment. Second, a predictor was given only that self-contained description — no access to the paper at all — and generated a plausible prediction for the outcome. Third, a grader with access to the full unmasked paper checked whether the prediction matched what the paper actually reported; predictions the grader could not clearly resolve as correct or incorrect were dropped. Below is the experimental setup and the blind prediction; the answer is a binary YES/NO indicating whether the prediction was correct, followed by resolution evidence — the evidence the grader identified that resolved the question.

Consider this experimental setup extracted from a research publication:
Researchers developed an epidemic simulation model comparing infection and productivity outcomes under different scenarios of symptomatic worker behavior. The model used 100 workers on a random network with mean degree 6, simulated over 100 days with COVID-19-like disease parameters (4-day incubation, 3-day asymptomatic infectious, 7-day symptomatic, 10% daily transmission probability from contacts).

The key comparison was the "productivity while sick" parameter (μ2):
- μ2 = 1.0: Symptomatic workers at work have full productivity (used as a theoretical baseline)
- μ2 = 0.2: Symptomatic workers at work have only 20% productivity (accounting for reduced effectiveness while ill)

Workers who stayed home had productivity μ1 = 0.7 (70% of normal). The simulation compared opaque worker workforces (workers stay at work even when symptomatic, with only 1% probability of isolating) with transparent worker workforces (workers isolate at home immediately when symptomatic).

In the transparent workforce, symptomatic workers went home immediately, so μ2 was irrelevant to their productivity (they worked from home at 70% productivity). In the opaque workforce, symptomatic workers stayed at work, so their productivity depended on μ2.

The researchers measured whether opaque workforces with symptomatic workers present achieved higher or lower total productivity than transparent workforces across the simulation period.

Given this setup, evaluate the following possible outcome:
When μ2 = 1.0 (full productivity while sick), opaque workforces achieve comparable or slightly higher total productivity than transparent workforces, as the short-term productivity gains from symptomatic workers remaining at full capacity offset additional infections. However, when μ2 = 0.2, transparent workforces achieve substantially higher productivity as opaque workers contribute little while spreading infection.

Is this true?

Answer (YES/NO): YES